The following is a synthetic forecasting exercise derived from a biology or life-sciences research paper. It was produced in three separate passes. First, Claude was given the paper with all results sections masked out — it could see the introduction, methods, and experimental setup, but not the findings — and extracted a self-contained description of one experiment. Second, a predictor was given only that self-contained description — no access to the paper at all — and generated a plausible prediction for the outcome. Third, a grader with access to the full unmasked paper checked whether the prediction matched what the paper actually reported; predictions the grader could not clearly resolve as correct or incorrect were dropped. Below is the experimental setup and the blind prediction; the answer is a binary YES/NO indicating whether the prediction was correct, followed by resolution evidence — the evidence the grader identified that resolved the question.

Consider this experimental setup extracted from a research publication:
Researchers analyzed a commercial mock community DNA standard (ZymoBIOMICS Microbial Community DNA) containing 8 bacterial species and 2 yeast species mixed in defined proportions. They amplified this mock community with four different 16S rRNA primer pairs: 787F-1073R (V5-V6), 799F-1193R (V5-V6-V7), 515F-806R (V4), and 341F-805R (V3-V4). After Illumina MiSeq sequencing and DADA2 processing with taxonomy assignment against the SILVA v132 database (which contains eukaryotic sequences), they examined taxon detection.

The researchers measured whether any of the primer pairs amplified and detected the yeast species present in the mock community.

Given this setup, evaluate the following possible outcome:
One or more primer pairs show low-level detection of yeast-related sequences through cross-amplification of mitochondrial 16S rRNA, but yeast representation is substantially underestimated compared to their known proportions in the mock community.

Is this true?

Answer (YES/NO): NO